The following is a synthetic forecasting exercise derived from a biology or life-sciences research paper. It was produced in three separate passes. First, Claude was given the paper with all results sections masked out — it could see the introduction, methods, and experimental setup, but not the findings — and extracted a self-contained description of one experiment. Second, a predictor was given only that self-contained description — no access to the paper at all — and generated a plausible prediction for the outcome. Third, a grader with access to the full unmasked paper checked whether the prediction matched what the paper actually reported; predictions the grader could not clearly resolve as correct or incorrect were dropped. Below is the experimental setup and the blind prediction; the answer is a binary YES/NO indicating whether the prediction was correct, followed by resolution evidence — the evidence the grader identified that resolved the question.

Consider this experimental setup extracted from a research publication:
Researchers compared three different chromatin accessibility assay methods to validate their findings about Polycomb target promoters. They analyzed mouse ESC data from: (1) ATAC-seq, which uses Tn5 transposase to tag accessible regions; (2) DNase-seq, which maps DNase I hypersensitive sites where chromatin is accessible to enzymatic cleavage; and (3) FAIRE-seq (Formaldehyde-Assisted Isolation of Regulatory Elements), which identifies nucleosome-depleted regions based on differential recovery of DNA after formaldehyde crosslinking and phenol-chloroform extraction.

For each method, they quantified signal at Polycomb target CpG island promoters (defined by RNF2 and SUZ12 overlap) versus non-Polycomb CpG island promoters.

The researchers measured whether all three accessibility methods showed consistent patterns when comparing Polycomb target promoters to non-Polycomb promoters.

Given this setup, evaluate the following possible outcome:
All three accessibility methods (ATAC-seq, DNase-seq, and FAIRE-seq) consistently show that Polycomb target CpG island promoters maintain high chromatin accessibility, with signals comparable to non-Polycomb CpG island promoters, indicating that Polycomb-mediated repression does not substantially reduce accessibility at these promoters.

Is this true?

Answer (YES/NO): NO